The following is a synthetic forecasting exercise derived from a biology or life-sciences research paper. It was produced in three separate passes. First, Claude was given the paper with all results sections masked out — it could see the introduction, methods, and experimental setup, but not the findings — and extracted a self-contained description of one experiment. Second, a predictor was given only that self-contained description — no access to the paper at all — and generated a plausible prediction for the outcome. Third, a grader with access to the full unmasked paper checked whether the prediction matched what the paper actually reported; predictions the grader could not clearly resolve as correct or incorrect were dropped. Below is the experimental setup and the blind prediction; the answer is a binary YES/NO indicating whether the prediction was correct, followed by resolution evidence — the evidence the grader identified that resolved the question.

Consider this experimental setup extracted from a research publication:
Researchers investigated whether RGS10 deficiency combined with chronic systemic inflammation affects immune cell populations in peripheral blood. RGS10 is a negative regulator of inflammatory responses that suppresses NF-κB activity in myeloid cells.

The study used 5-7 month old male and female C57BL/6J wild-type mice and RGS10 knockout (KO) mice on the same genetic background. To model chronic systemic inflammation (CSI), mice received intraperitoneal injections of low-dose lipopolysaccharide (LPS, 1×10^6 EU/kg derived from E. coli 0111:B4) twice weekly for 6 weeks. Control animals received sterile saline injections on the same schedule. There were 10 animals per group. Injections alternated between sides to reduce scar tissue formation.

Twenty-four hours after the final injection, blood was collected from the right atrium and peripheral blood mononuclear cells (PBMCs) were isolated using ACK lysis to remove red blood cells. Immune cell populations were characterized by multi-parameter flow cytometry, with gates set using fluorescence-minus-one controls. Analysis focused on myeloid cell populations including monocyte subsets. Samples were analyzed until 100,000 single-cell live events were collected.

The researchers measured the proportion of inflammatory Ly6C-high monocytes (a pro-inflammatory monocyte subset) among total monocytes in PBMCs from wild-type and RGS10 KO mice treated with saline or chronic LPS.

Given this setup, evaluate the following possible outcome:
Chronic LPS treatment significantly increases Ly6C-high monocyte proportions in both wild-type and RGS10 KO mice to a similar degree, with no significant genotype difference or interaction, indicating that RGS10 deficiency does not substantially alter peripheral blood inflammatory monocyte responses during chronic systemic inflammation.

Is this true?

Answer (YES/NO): NO